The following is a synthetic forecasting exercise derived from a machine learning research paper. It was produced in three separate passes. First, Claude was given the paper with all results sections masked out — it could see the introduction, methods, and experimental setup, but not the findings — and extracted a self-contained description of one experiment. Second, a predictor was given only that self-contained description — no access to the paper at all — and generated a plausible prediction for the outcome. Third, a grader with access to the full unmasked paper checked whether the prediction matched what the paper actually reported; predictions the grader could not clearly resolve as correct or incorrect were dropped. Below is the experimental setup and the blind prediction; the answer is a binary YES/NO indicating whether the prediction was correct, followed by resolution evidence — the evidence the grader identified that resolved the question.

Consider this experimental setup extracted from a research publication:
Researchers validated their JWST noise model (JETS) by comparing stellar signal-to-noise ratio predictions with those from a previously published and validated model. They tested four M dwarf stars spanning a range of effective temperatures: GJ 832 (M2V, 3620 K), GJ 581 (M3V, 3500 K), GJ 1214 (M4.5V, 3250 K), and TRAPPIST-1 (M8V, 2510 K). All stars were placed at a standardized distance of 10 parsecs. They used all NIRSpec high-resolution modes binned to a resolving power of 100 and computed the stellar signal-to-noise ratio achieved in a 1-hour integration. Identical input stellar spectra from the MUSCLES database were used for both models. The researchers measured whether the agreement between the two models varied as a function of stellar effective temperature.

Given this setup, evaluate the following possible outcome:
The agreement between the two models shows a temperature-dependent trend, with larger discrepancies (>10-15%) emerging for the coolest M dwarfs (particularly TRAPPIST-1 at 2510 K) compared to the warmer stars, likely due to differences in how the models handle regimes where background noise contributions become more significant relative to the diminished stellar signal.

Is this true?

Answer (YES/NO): NO